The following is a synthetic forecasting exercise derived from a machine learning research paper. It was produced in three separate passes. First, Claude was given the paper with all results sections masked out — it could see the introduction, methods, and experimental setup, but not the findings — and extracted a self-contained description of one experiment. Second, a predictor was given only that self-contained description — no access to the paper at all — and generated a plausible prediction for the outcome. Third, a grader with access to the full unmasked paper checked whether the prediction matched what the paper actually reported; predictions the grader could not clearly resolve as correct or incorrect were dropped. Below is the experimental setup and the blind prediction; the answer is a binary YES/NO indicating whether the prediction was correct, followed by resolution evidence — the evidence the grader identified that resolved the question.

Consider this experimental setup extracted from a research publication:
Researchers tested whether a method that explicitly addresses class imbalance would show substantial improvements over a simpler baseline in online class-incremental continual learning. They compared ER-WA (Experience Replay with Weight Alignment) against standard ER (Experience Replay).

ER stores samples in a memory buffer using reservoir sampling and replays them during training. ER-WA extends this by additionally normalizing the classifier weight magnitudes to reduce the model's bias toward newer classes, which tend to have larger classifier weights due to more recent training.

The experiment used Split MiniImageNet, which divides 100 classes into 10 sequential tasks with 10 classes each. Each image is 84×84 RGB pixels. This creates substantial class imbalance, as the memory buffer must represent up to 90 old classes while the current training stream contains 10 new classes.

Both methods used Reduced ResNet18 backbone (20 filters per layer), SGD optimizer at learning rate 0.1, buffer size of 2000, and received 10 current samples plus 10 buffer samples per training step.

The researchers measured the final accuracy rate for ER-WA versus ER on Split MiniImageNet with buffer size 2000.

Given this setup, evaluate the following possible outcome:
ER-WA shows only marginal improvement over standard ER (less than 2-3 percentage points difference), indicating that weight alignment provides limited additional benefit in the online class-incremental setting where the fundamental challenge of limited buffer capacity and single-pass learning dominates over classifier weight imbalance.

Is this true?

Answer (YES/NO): YES